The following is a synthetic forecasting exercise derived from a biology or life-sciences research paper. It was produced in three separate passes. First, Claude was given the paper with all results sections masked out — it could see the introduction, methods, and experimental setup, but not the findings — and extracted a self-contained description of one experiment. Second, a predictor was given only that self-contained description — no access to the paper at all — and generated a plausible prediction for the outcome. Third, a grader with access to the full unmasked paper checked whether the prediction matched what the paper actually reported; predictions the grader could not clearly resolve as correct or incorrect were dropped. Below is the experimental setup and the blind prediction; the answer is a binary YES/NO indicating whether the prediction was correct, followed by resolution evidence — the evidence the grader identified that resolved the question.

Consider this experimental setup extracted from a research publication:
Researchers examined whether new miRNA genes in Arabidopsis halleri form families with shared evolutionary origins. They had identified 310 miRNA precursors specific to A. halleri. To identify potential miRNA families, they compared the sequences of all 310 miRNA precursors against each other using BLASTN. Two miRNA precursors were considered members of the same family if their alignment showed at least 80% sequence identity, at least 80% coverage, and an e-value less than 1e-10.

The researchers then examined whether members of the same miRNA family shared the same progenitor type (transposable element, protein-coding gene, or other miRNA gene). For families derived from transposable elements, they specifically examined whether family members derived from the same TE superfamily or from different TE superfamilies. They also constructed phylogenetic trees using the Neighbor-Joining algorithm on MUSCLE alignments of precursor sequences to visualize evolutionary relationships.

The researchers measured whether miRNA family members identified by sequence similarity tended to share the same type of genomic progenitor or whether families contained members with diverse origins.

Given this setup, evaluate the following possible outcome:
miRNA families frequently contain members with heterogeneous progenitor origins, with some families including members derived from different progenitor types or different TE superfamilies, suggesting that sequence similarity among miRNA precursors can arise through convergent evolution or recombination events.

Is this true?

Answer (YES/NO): NO